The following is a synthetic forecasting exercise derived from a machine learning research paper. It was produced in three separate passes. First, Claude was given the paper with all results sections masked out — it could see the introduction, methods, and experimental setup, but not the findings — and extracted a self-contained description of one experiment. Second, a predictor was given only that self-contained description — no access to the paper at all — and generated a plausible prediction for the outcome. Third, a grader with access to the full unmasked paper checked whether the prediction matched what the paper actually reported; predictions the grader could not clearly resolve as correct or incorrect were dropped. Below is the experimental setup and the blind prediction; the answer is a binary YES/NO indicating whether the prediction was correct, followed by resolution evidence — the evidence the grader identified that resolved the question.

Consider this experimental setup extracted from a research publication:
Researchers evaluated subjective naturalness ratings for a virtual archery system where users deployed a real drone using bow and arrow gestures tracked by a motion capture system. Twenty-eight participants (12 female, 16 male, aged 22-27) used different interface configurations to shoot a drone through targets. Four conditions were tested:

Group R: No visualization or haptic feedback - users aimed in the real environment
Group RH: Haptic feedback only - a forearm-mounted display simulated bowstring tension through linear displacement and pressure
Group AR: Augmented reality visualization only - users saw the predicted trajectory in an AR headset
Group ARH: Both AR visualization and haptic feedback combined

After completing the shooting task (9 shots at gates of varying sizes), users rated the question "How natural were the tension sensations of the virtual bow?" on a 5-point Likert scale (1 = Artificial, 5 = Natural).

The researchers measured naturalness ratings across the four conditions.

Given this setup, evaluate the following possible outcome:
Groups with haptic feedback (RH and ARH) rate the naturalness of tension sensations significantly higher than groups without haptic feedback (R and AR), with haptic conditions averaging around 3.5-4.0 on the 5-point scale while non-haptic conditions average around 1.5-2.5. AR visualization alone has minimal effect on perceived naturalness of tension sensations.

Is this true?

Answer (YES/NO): NO